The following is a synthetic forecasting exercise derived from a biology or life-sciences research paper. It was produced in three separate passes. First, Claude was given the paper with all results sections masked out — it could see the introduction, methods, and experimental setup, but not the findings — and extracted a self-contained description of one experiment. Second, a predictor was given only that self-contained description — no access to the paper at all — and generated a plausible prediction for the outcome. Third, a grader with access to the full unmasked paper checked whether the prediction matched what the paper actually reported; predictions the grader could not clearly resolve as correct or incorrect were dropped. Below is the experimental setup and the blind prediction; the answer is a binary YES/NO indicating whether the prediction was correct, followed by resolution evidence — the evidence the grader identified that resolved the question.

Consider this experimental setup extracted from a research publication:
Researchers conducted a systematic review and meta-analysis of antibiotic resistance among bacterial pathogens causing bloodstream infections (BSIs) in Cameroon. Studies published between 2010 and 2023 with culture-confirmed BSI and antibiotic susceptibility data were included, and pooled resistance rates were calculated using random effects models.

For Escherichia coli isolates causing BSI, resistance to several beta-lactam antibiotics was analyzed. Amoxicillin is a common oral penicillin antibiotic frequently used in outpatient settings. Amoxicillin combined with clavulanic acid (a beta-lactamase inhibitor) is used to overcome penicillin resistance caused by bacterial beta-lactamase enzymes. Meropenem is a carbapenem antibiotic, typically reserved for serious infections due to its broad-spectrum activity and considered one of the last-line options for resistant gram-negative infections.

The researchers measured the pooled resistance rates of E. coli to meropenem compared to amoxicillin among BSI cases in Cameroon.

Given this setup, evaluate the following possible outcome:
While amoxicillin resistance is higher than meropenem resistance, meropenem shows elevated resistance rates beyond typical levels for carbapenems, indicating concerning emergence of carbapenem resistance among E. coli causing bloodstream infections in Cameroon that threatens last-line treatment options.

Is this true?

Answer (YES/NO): YES